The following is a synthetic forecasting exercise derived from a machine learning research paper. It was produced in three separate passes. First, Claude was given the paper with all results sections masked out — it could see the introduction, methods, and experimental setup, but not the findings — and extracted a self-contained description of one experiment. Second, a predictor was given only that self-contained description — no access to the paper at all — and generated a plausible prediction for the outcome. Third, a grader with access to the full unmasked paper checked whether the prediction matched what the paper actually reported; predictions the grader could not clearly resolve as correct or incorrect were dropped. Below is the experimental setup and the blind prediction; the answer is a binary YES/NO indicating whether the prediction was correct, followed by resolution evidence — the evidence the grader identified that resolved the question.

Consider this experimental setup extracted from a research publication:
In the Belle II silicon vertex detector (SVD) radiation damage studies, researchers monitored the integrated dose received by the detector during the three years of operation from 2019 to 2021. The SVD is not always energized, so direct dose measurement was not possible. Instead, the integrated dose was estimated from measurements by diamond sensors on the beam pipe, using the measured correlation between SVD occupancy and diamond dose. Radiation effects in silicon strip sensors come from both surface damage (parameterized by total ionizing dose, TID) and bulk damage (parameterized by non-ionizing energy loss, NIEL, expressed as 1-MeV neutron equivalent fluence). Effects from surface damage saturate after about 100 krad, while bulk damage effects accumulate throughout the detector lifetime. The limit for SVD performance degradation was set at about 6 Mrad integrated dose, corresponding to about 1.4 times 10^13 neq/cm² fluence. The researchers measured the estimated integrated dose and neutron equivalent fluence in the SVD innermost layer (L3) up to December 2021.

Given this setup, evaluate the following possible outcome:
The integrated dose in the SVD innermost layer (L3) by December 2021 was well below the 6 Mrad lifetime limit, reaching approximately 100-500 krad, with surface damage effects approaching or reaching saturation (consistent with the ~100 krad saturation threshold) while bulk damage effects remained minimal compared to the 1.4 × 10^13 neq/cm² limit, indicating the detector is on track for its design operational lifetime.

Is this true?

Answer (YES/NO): NO